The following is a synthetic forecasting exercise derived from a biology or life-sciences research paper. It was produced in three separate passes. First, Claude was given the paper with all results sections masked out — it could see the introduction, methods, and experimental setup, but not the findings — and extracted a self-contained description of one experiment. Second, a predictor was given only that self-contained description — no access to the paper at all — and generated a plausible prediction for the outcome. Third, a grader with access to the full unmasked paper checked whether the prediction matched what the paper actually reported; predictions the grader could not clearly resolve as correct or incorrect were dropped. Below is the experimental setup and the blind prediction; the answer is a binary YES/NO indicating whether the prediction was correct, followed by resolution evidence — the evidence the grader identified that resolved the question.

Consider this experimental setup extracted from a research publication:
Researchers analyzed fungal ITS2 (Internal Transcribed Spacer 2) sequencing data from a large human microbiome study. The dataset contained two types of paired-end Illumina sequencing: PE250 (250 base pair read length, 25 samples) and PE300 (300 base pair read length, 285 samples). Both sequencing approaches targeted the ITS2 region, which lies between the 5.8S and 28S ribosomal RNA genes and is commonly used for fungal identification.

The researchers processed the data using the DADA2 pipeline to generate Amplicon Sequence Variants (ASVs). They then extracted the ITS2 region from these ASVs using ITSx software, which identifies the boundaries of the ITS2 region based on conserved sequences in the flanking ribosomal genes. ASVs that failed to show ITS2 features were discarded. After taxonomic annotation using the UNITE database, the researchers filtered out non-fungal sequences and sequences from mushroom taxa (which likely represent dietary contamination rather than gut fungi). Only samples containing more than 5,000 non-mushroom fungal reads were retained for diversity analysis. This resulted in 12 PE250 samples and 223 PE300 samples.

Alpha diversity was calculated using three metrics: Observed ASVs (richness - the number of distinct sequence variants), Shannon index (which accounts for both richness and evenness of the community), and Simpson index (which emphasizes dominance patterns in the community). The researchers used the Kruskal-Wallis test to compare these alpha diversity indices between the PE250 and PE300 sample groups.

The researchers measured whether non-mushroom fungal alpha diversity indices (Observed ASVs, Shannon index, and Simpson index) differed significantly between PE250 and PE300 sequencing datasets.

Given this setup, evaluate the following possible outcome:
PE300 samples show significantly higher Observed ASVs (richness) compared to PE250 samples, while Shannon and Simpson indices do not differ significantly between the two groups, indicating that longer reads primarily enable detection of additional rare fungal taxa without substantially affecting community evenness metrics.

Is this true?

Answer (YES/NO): NO